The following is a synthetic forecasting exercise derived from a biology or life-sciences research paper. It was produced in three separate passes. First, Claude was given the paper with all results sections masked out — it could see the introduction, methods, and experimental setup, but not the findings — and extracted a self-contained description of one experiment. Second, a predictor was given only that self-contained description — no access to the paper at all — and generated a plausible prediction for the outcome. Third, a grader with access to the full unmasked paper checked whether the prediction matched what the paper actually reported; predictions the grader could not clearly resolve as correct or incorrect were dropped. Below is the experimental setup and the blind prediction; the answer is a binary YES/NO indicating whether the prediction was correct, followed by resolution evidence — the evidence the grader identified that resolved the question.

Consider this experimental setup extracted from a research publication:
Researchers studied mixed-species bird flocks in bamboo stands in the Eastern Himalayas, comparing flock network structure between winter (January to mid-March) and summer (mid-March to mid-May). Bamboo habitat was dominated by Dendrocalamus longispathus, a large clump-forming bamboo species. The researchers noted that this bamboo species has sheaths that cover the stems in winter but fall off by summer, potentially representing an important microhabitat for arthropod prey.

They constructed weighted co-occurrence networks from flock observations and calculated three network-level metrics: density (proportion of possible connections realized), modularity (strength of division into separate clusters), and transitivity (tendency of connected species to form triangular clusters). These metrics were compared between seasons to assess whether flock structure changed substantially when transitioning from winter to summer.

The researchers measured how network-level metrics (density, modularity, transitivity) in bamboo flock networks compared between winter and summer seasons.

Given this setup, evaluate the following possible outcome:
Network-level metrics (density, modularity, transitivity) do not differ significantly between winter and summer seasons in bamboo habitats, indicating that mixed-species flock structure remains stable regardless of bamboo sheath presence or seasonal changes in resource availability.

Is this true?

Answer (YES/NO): YES